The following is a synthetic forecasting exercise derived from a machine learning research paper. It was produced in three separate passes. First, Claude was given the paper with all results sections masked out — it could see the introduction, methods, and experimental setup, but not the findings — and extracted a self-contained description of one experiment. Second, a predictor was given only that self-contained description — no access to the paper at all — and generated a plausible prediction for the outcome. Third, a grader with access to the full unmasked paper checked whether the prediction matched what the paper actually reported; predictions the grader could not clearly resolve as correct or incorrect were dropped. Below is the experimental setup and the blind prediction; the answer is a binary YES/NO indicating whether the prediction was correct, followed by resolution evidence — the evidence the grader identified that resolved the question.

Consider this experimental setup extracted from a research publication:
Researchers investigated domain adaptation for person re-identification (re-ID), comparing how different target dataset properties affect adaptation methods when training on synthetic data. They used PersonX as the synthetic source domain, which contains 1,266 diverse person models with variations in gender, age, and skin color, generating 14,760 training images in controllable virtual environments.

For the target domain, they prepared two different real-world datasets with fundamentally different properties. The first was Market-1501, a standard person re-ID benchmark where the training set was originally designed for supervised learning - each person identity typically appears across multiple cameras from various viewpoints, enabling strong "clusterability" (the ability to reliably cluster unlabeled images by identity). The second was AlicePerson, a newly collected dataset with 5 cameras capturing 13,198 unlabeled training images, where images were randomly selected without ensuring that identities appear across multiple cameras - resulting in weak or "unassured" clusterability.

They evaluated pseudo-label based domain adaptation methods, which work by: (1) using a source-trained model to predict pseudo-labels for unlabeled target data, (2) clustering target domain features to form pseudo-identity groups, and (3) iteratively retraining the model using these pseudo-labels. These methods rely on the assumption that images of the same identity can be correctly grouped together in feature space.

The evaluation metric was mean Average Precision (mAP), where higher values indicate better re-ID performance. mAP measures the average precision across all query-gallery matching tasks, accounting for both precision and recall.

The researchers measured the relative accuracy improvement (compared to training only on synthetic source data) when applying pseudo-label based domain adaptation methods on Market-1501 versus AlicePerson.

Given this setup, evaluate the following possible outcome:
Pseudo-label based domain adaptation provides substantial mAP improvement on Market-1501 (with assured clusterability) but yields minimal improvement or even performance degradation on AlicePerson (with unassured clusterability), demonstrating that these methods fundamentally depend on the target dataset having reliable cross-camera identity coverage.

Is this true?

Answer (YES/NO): NO